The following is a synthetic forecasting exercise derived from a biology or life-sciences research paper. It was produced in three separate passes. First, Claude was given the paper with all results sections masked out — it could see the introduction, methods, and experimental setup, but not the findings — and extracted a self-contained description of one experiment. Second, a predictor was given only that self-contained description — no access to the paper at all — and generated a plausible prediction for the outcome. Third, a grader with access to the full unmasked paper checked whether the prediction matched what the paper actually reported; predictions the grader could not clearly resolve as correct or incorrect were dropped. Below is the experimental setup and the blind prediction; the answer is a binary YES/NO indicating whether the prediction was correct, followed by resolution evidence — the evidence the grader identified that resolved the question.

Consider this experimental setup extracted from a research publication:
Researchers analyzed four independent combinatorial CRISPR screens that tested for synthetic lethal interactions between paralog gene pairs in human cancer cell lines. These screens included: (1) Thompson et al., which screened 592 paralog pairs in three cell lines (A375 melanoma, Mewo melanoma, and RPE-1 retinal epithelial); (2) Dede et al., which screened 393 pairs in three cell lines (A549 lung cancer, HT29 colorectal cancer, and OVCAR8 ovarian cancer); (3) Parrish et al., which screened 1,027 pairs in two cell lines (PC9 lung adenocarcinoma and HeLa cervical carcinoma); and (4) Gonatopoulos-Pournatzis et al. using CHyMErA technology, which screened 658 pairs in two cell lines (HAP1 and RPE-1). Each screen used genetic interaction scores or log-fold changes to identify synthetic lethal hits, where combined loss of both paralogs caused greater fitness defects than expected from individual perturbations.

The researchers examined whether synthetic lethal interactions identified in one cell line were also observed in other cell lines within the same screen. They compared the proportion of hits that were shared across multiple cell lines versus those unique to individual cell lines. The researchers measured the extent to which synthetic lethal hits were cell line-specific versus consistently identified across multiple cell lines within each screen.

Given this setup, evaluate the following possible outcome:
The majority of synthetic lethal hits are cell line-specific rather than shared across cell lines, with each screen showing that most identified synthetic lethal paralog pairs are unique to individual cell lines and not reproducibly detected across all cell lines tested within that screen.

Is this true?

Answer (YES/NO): NO